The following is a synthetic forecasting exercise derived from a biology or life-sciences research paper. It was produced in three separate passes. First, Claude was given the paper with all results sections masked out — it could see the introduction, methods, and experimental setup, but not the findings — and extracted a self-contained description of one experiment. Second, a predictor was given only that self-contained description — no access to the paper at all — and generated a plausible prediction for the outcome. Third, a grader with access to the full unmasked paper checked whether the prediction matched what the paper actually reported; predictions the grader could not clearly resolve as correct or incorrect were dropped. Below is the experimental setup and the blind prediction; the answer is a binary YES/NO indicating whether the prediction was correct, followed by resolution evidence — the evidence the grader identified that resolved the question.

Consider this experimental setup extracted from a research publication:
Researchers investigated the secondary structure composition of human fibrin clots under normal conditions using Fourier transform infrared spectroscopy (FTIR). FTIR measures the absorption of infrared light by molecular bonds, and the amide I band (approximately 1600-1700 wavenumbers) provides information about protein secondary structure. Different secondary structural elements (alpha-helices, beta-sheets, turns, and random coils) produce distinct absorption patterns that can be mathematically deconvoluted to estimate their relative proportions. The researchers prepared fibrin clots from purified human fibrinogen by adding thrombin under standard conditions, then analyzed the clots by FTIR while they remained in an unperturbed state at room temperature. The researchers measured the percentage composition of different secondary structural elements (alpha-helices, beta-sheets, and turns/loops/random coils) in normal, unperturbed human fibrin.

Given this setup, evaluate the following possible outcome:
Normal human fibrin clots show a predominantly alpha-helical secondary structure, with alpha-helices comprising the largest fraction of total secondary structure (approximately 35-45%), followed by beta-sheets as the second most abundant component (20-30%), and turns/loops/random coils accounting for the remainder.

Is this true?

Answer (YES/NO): NO